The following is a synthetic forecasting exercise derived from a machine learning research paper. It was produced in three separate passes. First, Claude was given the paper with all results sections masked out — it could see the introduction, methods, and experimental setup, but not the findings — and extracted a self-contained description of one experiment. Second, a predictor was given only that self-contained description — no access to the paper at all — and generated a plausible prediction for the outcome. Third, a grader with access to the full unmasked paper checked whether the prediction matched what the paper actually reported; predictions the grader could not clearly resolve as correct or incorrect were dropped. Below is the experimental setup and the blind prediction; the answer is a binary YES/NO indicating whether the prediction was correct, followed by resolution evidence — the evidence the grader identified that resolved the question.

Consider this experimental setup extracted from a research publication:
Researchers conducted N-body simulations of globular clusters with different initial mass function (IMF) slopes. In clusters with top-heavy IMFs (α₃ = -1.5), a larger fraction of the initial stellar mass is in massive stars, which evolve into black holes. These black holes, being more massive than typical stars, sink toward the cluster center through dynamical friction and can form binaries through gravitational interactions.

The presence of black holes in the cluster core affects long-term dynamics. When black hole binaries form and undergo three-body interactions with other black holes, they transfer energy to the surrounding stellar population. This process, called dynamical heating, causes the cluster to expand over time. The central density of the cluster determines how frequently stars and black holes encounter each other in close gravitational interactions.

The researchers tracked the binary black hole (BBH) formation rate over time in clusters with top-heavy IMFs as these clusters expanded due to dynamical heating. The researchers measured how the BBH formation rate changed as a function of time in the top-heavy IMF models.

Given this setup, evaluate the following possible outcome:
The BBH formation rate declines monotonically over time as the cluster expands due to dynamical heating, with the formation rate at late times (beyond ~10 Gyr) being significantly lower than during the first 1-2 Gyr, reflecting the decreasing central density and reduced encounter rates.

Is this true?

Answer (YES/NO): NO